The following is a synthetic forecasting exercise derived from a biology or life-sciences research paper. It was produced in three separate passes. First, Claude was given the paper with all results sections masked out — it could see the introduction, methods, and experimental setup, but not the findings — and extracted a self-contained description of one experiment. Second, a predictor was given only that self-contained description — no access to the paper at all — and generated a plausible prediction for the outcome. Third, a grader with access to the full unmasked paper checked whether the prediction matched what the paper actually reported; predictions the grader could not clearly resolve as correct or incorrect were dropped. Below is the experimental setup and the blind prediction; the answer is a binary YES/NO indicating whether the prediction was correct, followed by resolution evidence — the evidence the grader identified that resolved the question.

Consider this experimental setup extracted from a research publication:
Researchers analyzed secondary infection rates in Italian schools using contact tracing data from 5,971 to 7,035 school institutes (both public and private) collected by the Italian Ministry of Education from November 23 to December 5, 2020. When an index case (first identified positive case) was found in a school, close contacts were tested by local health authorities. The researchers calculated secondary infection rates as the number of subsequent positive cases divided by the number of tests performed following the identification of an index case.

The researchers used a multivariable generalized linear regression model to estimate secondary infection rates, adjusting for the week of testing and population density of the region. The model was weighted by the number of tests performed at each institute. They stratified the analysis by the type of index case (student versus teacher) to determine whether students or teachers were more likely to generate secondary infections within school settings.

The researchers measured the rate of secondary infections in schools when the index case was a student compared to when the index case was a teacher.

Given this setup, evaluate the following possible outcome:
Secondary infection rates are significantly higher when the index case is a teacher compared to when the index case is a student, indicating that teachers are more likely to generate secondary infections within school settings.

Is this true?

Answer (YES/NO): NO